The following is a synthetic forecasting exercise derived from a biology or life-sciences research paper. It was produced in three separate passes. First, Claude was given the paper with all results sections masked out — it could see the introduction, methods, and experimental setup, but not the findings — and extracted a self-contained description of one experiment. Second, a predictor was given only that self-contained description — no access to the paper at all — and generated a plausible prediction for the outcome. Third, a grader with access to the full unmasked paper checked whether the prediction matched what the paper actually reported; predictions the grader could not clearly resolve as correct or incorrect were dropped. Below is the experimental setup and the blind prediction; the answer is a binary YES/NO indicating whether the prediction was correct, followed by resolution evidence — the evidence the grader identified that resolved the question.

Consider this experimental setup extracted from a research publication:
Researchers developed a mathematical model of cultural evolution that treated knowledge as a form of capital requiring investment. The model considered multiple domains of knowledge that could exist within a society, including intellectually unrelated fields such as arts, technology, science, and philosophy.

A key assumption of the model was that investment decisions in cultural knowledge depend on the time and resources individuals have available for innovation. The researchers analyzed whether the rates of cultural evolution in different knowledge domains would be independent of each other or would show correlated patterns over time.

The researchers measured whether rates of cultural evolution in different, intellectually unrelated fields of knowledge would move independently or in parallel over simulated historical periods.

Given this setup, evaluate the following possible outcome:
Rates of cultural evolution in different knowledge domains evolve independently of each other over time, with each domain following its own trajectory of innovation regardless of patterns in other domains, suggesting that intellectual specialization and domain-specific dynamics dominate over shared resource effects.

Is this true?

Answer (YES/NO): NO